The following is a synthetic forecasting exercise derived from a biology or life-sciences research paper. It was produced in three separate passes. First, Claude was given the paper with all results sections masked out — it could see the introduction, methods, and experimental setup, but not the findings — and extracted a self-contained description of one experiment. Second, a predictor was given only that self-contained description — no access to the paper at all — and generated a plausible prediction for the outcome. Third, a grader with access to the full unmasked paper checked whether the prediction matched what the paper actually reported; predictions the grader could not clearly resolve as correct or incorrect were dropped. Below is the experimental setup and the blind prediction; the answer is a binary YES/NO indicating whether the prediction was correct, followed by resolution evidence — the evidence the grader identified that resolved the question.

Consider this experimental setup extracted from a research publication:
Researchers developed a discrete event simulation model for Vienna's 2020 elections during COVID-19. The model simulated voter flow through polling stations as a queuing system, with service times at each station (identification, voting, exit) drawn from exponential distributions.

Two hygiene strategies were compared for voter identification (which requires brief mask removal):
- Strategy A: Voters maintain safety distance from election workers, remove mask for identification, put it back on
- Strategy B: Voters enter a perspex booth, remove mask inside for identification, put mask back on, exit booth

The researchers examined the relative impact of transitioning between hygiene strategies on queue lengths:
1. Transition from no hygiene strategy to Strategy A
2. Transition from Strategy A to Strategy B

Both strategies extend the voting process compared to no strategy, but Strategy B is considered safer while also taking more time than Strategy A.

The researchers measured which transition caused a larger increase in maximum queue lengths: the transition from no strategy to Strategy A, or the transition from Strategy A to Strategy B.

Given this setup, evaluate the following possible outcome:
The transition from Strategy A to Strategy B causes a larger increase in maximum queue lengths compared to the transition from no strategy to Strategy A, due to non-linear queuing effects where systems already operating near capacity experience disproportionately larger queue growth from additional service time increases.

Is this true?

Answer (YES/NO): NO